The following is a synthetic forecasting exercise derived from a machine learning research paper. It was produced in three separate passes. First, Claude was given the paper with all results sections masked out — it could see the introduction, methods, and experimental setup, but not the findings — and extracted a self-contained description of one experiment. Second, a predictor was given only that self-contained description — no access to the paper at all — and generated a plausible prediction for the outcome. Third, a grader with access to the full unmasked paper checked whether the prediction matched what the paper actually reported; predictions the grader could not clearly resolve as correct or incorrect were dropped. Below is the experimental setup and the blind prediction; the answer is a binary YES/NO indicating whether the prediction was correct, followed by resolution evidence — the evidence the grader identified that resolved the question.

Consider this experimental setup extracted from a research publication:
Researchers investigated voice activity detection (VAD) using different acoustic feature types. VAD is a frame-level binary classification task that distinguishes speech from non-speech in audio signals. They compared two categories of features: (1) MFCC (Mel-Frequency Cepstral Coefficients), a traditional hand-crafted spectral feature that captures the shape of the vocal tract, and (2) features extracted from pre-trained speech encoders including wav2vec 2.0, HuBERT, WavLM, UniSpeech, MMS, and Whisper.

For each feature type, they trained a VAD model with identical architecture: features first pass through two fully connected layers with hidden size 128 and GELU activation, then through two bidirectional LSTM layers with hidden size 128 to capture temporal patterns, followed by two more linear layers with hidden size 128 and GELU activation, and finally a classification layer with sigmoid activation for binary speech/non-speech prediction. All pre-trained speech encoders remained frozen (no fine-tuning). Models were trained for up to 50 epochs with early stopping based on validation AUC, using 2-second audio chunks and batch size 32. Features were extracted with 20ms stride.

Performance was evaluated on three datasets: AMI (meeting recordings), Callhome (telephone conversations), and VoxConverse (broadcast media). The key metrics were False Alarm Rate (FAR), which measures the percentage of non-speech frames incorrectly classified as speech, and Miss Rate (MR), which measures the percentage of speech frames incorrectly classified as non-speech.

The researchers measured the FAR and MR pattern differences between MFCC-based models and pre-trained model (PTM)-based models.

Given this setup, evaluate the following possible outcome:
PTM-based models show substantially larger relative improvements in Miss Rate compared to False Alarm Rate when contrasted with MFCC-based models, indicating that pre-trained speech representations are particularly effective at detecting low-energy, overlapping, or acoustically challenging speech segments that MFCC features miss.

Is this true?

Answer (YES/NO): NO